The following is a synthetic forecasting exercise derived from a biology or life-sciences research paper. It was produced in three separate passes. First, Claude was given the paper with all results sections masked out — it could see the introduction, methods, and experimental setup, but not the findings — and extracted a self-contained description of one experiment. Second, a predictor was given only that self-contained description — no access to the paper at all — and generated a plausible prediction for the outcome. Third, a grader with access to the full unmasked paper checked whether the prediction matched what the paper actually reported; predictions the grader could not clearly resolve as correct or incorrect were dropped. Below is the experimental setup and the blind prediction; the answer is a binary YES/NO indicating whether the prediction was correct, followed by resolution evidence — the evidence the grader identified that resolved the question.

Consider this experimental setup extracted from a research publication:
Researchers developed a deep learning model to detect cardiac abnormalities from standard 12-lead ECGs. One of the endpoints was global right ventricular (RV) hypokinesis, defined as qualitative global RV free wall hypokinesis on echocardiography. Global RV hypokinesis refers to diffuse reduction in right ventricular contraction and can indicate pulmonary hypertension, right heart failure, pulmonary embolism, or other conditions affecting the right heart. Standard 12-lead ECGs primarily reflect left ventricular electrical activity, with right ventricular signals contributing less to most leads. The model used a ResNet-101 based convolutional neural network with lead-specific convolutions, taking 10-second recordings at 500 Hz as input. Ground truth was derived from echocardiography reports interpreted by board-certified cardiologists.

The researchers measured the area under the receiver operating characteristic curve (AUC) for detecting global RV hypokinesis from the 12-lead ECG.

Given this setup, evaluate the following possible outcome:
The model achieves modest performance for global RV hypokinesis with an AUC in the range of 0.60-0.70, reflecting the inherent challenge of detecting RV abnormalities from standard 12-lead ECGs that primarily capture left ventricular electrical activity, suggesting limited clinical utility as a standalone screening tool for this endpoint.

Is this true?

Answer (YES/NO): NO